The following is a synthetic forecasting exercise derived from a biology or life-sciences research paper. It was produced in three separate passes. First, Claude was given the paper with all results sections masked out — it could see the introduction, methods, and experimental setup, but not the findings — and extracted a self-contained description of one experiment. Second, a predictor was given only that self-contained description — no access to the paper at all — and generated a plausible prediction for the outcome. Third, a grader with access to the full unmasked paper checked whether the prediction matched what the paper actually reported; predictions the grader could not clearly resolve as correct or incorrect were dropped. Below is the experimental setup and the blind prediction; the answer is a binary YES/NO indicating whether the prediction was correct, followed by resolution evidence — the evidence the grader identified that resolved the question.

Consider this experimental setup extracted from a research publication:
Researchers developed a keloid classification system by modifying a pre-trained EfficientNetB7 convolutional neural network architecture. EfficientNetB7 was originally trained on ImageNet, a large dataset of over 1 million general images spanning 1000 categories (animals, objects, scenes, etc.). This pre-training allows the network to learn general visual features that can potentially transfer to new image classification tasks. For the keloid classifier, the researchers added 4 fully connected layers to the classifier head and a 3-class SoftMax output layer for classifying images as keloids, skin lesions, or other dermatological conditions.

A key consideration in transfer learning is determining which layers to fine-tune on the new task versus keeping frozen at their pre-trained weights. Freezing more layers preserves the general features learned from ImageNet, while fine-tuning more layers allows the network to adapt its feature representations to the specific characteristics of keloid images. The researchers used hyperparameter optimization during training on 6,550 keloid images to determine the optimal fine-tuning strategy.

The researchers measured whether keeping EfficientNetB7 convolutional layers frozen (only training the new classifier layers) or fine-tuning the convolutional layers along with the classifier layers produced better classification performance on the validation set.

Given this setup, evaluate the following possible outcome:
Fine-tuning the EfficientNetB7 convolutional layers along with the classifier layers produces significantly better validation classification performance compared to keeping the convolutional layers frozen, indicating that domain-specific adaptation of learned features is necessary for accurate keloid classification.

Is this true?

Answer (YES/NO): YES